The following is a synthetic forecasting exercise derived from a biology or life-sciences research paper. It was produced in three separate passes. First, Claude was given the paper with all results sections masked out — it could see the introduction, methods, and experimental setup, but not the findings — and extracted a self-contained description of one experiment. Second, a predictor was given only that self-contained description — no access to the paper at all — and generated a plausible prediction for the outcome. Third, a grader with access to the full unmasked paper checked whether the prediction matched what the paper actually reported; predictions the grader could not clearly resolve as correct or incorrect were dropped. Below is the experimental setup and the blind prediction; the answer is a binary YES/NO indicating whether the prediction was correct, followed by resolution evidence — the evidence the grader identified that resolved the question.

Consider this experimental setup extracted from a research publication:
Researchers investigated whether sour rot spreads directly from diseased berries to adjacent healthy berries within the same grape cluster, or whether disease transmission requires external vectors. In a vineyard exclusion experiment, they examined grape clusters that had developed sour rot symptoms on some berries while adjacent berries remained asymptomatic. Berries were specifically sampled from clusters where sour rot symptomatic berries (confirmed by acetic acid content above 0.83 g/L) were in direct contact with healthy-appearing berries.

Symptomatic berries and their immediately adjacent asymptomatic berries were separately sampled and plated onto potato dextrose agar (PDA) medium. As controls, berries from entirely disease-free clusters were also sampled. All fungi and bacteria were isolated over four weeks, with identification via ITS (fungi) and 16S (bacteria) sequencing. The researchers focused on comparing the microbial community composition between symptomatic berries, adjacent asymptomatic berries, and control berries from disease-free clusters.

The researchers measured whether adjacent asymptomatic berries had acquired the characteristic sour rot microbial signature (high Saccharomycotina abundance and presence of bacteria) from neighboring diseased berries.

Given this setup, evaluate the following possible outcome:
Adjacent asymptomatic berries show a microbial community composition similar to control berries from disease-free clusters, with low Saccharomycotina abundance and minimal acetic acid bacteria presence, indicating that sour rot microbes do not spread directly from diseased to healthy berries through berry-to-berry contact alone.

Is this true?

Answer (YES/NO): YES